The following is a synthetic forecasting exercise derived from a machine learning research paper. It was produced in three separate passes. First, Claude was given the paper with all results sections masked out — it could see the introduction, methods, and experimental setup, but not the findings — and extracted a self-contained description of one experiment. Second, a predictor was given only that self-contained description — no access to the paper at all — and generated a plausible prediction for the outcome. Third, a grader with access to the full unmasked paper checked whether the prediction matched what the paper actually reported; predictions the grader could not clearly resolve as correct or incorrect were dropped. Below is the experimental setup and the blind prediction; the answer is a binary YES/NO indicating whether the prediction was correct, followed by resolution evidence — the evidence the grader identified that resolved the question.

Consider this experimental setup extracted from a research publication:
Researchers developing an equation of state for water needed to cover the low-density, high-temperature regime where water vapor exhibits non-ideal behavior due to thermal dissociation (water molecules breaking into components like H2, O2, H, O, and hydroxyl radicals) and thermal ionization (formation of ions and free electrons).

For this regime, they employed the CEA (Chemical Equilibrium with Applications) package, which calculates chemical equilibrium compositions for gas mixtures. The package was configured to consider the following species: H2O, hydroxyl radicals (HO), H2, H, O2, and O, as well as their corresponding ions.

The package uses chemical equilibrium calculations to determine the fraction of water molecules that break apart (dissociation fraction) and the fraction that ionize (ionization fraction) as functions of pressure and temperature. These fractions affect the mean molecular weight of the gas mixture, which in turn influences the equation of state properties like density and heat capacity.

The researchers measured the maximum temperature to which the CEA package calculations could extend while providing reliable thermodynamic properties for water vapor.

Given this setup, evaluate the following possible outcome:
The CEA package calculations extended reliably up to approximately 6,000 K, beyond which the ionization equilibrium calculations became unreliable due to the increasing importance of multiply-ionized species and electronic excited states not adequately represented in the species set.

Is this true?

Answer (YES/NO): NO